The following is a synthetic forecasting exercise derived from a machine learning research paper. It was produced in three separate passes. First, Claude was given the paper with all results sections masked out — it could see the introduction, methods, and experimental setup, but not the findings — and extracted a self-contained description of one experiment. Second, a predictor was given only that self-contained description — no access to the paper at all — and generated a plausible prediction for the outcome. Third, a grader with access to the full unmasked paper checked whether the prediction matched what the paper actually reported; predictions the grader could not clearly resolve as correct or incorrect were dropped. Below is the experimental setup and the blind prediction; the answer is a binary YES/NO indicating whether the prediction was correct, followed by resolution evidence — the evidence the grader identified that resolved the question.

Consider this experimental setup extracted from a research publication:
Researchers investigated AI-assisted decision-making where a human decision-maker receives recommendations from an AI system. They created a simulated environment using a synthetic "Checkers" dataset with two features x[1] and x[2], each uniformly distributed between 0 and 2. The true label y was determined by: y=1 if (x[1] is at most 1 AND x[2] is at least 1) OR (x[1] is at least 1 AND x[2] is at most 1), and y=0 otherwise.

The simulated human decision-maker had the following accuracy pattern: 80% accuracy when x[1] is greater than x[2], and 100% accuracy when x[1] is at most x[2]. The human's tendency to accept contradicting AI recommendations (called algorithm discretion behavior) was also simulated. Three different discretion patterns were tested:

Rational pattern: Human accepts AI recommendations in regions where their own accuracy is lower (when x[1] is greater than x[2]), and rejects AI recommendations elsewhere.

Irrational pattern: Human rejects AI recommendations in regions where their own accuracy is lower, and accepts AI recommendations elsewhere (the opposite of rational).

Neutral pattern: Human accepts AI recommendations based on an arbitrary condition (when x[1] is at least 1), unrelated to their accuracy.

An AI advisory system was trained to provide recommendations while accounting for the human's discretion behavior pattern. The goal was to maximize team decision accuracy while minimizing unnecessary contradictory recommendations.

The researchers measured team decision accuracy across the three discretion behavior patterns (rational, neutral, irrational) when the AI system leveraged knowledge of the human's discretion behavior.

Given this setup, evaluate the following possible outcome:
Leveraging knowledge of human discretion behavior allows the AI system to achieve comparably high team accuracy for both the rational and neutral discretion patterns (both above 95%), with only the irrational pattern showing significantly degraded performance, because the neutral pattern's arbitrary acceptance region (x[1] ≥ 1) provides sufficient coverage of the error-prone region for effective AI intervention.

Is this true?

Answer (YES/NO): NO